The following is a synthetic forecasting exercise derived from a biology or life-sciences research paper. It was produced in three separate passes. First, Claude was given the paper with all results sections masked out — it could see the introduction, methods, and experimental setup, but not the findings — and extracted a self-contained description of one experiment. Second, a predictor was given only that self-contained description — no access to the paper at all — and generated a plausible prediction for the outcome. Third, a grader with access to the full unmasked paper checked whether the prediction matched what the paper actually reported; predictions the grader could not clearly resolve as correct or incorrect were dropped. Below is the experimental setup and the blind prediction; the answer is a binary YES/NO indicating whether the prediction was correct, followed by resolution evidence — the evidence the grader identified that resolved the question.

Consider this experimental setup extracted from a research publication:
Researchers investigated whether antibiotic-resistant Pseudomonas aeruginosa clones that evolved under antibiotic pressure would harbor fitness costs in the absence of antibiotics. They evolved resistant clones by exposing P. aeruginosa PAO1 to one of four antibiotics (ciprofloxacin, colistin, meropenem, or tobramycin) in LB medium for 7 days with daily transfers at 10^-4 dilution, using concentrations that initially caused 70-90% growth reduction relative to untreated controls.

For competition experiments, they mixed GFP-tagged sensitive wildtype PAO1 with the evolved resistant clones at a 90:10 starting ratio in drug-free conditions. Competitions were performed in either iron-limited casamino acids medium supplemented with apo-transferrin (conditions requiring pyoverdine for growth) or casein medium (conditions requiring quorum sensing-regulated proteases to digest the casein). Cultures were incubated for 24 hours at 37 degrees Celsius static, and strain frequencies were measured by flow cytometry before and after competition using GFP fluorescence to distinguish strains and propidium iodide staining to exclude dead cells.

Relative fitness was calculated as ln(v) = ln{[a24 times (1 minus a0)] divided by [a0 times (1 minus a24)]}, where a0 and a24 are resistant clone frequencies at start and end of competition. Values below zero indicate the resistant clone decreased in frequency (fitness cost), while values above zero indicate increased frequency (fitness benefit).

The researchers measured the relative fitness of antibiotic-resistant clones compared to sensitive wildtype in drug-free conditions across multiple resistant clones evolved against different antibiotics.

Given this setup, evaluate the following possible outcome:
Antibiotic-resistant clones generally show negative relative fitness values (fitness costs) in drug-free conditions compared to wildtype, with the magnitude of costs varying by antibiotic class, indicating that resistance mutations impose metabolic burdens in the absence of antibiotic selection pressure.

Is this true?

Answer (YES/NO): YES